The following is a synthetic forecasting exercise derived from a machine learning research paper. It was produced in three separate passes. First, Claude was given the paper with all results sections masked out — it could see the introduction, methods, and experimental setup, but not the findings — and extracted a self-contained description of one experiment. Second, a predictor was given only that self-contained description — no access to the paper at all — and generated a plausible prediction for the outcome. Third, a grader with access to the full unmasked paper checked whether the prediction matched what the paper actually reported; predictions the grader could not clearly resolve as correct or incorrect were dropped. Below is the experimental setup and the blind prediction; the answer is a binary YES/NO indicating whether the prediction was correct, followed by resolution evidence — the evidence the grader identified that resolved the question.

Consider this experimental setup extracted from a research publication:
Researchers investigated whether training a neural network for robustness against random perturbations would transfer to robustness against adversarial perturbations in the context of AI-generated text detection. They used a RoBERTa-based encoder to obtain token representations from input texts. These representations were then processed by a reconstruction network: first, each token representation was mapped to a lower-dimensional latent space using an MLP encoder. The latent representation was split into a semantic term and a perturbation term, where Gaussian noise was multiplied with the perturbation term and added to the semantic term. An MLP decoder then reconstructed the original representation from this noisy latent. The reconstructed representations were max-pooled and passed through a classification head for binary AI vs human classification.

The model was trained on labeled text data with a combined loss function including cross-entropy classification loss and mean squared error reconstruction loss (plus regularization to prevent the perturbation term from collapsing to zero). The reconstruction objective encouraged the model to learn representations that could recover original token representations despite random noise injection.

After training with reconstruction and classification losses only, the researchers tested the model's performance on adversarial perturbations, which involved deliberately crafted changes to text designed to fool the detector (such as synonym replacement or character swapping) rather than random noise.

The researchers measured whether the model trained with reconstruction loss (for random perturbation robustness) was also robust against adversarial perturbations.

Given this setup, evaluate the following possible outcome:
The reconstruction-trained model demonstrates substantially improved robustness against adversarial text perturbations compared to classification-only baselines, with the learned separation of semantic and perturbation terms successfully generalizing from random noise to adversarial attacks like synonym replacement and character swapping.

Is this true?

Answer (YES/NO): NO